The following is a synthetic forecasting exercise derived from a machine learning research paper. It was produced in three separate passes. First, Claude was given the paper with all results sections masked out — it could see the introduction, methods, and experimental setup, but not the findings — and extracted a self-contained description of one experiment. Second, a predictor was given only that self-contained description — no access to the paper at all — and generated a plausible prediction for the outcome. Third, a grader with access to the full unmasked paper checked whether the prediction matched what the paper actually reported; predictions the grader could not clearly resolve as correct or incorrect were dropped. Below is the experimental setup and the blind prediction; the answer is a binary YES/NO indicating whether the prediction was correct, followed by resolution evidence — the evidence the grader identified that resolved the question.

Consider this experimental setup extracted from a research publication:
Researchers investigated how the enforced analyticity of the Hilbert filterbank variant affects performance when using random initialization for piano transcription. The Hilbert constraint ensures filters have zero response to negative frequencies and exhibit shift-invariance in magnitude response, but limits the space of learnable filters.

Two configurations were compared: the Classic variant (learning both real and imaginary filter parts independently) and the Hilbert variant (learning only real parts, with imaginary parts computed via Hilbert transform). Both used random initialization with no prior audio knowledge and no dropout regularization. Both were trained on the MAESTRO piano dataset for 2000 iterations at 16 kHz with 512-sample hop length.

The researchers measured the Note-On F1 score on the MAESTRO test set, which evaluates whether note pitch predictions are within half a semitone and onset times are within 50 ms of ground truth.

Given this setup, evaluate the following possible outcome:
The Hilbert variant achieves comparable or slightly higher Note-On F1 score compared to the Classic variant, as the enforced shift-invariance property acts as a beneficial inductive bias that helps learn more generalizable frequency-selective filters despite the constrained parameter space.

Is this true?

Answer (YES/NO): YES